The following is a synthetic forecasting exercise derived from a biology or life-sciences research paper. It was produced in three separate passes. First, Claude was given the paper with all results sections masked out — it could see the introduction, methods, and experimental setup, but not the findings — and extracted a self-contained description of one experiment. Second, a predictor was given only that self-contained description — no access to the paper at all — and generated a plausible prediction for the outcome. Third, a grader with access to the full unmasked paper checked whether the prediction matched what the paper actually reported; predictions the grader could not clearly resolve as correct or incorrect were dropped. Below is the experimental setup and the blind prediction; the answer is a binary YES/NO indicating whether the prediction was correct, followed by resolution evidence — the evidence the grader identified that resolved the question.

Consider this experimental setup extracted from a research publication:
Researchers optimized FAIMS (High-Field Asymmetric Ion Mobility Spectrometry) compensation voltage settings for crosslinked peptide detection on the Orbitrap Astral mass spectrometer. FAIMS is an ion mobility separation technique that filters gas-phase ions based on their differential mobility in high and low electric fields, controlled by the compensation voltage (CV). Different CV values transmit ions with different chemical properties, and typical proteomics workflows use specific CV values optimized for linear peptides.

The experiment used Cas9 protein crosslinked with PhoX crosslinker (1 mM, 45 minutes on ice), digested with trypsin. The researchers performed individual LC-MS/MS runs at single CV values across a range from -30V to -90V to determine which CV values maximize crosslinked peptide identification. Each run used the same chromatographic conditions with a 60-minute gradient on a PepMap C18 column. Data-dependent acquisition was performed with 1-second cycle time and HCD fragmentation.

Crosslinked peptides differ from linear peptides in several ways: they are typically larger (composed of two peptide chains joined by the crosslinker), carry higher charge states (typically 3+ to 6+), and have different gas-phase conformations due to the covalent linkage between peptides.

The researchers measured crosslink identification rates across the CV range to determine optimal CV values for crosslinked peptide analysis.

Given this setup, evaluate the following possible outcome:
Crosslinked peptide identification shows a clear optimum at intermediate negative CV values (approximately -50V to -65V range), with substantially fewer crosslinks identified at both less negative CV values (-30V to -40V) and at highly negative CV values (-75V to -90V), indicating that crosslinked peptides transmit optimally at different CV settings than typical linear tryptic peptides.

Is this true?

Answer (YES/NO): NO